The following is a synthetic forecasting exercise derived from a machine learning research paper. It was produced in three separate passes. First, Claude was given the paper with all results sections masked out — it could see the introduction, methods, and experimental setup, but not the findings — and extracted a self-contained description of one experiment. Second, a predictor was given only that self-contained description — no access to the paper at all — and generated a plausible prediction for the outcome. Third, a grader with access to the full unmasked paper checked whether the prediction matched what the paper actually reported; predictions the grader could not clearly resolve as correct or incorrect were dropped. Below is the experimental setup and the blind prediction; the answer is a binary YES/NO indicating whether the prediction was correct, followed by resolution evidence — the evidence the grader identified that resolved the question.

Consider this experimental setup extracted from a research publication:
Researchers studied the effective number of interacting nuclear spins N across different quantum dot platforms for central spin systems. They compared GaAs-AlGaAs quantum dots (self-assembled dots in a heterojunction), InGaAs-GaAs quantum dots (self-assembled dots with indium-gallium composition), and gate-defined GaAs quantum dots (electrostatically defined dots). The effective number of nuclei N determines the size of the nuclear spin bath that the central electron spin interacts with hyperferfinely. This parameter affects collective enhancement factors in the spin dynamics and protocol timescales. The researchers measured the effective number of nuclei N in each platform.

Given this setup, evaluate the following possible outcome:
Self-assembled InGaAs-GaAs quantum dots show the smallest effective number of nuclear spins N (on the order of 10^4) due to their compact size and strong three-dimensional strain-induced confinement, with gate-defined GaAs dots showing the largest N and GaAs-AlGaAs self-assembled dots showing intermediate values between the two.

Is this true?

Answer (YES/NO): NO